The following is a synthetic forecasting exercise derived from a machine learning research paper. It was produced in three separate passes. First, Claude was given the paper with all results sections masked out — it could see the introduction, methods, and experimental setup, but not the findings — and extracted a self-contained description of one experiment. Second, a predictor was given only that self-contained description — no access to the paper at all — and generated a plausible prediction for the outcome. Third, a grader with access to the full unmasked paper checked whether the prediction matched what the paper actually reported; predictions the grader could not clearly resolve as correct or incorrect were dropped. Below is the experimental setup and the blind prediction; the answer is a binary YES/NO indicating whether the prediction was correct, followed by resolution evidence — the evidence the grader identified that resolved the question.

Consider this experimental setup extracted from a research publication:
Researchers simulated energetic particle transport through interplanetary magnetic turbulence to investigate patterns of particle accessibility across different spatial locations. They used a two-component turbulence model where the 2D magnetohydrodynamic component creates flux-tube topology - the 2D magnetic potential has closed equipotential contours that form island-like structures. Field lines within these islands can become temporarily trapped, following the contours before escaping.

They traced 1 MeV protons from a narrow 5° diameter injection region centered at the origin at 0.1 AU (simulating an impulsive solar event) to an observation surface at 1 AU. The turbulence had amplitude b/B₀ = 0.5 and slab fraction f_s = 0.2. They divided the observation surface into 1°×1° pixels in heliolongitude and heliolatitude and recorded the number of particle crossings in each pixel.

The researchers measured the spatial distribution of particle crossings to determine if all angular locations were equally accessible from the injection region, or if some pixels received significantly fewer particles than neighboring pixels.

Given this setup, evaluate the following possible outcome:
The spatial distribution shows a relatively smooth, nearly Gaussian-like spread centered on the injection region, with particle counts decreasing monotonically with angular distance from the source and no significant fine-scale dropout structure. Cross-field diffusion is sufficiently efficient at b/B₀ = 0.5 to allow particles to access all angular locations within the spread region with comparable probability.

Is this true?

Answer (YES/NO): NO